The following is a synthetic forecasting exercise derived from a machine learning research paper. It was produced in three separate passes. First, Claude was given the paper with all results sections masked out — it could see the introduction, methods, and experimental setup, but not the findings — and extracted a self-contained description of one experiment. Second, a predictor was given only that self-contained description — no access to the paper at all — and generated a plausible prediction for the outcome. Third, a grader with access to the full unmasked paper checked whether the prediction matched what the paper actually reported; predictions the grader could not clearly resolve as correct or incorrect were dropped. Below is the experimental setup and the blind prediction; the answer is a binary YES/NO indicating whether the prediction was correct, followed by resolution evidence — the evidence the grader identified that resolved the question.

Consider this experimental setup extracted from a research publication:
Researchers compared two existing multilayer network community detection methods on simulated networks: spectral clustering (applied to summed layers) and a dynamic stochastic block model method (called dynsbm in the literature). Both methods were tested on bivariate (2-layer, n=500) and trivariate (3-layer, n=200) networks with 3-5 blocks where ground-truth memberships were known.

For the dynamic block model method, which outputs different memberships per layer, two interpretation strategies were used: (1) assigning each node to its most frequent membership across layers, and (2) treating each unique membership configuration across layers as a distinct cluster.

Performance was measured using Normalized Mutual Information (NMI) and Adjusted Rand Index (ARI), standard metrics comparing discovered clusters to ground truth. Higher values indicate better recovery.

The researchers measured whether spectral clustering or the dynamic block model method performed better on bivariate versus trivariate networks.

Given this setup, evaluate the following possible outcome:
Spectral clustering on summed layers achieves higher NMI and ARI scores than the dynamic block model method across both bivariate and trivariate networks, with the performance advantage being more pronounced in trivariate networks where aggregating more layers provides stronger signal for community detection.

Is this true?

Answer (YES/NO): NO